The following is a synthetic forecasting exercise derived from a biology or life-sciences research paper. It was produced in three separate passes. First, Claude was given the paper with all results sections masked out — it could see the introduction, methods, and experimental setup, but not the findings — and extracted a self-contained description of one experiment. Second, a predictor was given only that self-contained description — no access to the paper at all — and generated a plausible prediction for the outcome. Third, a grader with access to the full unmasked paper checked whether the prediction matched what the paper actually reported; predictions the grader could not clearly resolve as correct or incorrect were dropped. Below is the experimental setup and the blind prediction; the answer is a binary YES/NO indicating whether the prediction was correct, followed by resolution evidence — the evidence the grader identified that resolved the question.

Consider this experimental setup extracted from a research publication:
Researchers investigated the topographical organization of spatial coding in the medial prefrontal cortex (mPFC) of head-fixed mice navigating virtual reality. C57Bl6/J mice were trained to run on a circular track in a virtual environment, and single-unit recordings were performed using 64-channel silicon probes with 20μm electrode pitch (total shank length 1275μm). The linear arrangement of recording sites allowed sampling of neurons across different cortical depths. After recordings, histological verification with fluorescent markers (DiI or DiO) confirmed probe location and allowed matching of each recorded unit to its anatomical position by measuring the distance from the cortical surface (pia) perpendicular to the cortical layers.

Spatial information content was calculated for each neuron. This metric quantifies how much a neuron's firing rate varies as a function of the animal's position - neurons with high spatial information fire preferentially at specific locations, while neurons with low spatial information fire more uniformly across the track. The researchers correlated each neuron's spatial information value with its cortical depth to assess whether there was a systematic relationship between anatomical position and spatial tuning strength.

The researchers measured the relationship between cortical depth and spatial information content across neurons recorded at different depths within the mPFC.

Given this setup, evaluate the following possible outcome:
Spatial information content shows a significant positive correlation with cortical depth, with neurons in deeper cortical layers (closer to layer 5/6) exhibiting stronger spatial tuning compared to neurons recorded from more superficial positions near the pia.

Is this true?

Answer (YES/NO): NO